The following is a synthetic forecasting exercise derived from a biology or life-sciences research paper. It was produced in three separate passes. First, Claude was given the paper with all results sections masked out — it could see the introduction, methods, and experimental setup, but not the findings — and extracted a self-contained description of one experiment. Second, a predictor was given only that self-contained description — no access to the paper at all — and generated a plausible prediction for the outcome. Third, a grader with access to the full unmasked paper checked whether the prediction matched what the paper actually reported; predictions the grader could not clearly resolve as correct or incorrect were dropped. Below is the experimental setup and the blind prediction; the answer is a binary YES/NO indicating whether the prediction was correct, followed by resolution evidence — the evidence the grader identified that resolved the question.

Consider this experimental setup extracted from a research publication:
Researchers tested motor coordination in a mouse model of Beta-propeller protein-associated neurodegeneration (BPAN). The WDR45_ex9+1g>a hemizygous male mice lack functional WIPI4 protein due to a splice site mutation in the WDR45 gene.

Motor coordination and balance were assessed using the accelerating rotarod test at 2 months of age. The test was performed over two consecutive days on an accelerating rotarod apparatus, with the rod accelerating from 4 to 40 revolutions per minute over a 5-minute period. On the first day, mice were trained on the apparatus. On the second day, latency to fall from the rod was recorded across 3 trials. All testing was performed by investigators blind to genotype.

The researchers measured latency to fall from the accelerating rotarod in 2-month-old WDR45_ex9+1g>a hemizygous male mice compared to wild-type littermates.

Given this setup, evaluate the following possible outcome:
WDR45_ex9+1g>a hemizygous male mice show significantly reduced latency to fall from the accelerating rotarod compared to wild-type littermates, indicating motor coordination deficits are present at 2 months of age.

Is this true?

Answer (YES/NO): NO